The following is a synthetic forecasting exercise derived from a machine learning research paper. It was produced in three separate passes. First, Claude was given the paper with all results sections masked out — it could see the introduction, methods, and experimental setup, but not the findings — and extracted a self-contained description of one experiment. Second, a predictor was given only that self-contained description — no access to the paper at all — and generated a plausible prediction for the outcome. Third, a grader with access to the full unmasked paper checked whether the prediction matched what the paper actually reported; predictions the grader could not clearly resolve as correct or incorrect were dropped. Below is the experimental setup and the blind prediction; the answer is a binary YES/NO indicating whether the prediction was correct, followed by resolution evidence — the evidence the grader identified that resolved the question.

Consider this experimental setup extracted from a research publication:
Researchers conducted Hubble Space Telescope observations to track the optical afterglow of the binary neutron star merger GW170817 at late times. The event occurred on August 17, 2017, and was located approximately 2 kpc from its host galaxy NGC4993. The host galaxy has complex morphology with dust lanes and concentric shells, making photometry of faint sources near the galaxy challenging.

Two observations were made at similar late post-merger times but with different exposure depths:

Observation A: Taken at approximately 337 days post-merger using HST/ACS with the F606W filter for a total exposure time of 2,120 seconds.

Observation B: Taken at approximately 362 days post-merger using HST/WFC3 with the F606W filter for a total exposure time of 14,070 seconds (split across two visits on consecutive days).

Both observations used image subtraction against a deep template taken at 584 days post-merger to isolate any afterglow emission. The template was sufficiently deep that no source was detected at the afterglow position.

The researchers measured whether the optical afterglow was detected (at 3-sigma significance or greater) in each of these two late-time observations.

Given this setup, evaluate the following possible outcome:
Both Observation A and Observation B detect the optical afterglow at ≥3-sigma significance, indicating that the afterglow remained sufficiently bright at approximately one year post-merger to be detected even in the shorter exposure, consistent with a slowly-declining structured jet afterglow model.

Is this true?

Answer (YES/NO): NO